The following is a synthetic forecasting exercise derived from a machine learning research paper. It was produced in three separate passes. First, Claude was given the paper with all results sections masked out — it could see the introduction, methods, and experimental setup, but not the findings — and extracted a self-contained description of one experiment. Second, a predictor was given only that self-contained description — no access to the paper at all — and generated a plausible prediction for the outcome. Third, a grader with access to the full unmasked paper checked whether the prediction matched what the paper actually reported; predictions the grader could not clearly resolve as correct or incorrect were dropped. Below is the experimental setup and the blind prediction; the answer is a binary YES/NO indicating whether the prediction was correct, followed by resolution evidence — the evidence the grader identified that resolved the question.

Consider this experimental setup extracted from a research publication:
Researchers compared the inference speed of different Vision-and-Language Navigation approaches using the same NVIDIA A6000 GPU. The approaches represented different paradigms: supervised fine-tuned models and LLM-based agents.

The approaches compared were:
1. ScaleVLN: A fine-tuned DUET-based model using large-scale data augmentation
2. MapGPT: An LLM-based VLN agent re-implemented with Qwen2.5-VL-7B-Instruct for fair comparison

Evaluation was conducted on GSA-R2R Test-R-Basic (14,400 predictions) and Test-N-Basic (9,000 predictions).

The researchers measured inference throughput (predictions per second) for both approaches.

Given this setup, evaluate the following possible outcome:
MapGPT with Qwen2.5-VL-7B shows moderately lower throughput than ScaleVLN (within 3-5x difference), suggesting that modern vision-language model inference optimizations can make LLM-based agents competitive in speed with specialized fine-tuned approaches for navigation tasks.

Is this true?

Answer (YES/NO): NO